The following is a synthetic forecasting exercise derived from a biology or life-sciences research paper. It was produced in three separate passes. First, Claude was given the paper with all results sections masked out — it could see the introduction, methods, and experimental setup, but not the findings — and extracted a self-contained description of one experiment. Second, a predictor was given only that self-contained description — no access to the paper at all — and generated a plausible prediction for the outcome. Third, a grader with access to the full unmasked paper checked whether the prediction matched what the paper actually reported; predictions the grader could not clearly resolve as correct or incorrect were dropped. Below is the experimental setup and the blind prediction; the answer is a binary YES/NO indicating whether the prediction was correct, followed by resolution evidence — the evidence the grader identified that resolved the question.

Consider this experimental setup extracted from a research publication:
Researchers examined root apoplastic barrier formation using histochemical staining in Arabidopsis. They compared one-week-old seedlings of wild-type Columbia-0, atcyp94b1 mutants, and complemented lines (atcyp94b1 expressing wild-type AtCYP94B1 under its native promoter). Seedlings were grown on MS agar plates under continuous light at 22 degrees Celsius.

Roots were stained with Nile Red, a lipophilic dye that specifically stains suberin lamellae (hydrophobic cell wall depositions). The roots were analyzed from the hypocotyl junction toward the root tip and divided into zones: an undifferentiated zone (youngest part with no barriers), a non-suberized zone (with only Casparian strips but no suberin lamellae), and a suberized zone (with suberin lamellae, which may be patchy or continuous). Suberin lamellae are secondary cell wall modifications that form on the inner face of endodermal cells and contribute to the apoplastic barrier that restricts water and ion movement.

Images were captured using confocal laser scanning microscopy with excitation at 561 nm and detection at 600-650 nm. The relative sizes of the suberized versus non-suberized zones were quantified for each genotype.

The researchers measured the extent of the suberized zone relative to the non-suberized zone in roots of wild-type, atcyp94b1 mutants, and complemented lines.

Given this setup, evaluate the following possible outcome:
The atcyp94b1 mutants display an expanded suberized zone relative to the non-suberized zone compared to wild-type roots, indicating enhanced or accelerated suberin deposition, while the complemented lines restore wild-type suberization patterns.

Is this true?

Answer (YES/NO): NO